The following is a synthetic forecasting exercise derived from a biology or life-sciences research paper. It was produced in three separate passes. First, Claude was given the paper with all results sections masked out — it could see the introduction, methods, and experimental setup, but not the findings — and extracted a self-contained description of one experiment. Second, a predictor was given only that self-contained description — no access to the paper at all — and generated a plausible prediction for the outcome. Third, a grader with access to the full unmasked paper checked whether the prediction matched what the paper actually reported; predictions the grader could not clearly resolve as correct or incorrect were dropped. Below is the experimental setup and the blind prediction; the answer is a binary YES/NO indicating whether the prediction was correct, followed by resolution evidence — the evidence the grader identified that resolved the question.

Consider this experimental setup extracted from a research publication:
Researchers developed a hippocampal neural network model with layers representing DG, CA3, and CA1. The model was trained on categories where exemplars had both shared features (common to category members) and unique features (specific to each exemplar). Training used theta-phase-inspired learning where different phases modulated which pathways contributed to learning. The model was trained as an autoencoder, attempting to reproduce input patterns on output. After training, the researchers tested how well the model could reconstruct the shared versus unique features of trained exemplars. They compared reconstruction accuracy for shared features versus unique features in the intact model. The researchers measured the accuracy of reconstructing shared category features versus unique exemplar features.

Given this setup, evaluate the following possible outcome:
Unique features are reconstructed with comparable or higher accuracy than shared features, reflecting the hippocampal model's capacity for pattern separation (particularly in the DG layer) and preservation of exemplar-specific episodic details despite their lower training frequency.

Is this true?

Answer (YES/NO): NO